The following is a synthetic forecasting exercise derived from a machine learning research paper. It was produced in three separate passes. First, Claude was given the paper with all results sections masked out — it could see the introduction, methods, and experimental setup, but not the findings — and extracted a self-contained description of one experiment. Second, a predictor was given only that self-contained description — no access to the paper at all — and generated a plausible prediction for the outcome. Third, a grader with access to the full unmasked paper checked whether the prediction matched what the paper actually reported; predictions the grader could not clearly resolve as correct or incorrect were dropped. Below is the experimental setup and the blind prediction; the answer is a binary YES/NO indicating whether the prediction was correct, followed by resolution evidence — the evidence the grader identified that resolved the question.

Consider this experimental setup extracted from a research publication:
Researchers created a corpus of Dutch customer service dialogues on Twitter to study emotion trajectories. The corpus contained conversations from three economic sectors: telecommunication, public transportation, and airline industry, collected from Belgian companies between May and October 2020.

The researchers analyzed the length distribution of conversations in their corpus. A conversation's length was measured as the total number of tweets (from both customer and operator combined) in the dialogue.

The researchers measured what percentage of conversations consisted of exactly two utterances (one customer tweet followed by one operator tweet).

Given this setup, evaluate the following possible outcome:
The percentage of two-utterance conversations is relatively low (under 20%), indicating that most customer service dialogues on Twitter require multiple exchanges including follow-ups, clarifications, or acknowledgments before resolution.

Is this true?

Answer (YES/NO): NO